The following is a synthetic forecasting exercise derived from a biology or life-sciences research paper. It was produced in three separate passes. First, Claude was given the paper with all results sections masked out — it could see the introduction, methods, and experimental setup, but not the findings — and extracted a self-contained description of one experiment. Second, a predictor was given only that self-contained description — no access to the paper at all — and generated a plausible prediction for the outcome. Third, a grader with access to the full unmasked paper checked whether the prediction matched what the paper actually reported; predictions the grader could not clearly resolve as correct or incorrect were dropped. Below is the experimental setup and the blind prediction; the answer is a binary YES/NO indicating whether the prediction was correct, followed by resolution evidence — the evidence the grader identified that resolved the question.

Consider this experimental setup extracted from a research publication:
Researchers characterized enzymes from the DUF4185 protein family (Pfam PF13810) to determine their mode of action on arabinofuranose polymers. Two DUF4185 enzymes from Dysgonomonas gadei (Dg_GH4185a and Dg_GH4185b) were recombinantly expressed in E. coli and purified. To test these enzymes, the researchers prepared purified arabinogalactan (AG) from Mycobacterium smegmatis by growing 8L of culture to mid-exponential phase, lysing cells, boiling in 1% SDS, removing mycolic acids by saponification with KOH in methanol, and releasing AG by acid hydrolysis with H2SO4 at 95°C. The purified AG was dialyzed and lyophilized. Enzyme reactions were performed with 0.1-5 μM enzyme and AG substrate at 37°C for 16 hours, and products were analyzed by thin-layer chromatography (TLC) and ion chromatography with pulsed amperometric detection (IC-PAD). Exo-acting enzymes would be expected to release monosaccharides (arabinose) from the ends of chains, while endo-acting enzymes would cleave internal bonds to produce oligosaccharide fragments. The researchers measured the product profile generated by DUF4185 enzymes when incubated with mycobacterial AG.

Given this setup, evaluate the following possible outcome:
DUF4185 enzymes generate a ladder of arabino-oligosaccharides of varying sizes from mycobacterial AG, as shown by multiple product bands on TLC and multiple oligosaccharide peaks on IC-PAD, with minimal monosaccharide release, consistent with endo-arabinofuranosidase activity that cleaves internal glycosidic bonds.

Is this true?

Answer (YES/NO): YES